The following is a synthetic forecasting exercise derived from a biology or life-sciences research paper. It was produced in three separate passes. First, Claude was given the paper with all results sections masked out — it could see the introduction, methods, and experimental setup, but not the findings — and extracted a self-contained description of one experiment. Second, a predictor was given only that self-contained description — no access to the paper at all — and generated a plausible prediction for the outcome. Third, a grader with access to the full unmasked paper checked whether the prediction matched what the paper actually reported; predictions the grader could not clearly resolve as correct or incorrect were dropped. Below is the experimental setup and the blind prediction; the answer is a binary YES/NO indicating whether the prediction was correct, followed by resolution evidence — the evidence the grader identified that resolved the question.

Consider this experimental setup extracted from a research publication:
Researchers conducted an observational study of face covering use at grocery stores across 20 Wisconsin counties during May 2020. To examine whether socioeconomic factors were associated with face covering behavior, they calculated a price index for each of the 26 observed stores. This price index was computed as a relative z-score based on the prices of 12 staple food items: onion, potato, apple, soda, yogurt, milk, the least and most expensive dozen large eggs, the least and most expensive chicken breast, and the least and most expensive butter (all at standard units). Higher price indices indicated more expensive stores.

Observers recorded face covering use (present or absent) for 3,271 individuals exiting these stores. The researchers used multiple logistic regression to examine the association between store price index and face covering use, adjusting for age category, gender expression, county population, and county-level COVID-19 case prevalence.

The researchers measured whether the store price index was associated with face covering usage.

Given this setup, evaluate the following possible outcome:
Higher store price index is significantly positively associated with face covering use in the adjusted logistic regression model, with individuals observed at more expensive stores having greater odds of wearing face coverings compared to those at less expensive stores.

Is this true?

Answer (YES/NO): YES